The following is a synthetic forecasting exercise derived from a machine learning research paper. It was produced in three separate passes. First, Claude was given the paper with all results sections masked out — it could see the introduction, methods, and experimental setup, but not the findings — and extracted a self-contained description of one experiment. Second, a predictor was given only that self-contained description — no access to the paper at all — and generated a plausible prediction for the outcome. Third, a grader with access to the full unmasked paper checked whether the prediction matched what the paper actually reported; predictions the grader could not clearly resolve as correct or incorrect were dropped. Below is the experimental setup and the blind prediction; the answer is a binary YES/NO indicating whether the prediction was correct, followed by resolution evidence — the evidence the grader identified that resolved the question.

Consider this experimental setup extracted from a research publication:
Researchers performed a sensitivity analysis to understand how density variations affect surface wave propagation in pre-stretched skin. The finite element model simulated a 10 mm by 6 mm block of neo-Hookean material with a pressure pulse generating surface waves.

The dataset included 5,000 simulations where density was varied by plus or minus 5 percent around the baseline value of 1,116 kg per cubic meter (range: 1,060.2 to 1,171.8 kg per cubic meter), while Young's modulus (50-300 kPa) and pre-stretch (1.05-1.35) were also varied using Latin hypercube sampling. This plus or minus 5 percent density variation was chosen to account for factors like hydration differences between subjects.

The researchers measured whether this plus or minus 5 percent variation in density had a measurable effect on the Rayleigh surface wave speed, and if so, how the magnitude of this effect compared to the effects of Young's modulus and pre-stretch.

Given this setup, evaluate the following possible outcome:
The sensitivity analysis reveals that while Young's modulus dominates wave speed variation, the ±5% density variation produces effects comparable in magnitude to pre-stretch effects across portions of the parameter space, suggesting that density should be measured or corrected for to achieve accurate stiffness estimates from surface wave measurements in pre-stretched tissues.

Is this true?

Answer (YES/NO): NO